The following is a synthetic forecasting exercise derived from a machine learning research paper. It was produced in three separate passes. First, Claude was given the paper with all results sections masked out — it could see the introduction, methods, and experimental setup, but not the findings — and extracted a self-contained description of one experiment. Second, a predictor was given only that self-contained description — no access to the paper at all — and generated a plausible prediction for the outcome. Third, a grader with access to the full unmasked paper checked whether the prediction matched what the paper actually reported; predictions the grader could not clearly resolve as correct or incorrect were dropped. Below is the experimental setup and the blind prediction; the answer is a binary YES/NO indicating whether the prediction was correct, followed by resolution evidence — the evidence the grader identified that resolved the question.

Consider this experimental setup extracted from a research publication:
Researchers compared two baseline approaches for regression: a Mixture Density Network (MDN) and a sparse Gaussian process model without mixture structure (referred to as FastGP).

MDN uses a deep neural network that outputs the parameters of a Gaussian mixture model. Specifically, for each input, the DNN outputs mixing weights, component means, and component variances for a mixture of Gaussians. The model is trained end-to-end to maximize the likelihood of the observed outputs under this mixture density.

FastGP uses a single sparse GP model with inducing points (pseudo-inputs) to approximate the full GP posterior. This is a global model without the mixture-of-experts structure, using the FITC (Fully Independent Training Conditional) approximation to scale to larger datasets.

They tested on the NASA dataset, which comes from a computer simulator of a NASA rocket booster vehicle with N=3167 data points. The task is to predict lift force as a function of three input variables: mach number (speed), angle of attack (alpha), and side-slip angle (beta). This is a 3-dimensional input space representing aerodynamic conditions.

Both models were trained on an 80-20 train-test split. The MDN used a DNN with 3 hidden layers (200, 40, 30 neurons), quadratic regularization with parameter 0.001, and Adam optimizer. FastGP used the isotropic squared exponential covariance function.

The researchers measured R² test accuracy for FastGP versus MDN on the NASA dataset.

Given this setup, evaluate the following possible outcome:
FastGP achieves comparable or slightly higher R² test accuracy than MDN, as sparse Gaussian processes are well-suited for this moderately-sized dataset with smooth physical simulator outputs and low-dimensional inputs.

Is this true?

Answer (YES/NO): YES